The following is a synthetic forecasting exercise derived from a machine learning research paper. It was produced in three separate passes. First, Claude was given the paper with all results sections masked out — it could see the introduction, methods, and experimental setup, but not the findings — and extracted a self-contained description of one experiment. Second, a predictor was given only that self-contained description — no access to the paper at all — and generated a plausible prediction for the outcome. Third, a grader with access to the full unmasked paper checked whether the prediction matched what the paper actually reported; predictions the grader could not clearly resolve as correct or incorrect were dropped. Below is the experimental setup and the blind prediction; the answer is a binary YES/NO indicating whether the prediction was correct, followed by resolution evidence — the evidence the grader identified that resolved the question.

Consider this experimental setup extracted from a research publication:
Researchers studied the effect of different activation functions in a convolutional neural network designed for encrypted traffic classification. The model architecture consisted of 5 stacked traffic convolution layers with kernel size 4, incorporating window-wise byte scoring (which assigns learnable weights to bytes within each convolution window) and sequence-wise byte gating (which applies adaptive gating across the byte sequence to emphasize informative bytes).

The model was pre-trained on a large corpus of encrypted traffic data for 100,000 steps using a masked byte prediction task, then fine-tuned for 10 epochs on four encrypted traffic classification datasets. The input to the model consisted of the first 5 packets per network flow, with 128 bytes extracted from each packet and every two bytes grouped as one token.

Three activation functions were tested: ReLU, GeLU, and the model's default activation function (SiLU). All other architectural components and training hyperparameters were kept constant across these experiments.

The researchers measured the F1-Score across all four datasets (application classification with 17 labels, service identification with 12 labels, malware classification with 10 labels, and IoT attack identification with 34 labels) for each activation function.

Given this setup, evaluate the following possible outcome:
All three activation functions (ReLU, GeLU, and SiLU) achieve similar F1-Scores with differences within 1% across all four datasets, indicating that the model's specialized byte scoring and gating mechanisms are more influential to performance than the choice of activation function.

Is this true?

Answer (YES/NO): NO